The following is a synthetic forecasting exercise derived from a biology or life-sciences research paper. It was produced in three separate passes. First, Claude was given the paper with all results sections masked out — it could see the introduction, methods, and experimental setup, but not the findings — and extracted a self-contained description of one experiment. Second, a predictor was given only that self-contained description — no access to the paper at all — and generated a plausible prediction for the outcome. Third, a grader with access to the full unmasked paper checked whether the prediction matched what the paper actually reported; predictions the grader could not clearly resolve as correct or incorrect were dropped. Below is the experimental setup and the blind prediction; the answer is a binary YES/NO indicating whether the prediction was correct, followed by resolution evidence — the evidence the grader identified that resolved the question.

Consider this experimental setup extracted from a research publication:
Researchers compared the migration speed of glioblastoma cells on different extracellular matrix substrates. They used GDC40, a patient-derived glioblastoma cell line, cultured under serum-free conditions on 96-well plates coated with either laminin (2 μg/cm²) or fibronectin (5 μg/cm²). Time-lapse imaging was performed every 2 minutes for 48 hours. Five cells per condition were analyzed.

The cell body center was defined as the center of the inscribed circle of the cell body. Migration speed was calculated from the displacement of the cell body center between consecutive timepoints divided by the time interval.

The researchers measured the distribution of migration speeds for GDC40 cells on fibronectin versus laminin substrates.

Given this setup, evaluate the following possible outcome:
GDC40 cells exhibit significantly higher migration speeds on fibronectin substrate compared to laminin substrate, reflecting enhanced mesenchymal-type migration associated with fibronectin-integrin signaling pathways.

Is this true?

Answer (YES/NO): NO